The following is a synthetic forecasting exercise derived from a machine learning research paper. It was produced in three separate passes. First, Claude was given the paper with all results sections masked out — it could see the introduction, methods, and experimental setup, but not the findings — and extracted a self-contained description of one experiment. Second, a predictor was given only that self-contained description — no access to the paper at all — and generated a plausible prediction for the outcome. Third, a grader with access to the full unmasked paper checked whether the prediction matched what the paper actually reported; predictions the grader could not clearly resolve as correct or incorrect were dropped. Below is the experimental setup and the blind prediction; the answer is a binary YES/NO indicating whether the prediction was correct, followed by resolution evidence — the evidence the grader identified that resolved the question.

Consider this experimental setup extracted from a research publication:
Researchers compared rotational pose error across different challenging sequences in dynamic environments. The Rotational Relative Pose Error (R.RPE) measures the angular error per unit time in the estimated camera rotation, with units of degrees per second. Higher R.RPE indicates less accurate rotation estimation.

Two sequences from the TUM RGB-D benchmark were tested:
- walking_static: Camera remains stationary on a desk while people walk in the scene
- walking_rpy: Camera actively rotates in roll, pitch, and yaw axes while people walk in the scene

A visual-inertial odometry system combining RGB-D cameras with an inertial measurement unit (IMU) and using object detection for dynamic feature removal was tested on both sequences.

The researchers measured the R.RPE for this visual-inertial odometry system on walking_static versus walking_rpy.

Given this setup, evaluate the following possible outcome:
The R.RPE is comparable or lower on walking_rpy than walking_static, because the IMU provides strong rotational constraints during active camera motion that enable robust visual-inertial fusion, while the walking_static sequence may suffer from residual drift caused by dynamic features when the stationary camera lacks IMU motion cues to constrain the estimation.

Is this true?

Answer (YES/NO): NO